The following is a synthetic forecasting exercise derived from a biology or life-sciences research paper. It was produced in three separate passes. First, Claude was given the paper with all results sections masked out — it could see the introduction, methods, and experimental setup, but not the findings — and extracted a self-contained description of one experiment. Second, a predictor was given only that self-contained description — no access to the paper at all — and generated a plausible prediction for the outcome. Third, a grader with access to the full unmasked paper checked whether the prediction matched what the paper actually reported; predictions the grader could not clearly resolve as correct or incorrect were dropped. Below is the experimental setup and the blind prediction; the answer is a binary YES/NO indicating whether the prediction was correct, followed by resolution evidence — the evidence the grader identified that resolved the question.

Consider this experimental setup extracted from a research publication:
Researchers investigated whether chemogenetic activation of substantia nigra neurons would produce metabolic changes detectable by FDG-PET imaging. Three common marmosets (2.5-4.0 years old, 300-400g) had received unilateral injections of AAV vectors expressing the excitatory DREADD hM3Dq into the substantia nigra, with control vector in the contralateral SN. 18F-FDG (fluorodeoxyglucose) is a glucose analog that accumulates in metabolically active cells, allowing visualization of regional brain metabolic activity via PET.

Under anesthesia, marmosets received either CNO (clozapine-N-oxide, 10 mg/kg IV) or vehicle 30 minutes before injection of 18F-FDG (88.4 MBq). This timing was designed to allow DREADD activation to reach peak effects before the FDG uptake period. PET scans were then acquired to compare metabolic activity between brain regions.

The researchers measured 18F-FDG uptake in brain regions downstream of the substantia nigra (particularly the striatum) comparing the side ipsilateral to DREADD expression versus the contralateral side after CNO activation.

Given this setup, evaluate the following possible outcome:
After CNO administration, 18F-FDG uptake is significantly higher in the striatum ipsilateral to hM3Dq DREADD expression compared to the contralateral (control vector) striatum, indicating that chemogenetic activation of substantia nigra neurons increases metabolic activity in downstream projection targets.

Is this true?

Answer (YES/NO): NO